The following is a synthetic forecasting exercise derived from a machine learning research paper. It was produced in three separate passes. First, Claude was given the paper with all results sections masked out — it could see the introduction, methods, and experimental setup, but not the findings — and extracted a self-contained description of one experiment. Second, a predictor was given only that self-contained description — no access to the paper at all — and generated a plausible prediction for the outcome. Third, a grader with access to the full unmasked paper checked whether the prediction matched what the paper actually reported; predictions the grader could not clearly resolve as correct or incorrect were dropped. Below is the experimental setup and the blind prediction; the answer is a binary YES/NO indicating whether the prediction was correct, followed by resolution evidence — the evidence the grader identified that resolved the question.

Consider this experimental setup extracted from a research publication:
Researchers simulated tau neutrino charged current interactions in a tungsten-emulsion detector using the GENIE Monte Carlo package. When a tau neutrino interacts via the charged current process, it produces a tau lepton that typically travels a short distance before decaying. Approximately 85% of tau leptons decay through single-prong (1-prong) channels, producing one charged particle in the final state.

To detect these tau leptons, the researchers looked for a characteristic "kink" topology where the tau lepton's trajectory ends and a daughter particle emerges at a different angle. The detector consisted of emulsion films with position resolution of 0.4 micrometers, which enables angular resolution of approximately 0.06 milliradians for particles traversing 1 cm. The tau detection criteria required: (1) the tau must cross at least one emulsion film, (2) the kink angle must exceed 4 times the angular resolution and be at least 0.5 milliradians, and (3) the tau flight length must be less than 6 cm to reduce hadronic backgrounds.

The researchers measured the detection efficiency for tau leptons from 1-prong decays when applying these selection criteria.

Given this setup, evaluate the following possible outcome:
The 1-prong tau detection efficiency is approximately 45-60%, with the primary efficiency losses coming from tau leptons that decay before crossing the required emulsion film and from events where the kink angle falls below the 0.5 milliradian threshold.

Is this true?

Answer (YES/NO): NO